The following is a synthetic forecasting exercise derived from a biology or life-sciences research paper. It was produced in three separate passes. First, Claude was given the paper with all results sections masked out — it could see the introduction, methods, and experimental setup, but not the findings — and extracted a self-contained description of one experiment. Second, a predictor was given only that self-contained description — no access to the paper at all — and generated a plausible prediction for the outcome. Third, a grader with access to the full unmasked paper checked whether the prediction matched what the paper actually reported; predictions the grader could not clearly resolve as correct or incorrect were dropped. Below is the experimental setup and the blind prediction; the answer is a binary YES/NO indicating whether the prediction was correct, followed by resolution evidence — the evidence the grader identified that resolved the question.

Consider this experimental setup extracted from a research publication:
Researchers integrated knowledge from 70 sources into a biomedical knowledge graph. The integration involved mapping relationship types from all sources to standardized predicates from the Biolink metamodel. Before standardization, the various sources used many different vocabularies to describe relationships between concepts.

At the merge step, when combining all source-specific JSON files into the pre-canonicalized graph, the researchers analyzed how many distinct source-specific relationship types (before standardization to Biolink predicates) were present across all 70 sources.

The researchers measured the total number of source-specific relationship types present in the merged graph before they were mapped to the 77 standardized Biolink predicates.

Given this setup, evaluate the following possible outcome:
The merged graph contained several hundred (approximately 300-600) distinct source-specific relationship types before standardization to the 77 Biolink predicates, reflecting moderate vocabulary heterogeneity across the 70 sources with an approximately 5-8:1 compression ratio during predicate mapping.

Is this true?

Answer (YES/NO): NO